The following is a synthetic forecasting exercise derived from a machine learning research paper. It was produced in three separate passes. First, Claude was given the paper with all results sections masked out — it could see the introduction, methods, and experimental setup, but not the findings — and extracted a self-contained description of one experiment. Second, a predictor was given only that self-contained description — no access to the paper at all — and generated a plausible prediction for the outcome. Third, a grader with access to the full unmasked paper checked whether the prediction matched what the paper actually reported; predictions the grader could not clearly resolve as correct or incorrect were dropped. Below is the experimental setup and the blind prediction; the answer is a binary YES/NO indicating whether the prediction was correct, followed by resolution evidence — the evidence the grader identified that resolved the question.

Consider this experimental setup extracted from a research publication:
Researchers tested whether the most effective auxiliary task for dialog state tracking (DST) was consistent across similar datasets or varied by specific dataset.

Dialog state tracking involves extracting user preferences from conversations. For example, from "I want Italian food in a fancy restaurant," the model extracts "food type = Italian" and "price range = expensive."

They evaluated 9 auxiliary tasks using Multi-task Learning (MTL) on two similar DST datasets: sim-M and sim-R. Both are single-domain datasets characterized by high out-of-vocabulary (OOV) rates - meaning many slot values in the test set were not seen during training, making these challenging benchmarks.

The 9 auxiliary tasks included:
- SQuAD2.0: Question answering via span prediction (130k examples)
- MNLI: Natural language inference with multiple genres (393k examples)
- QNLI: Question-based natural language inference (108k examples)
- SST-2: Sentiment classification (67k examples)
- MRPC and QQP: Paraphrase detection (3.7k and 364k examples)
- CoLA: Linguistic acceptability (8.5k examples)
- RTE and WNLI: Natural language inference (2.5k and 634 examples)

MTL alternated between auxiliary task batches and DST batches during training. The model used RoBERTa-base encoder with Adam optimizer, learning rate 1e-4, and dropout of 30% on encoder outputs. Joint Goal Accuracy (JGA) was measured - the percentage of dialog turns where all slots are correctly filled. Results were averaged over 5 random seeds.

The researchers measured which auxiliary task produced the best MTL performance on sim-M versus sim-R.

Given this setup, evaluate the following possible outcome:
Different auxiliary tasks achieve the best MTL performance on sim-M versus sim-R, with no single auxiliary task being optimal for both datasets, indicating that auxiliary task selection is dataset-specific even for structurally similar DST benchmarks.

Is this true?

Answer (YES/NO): YES